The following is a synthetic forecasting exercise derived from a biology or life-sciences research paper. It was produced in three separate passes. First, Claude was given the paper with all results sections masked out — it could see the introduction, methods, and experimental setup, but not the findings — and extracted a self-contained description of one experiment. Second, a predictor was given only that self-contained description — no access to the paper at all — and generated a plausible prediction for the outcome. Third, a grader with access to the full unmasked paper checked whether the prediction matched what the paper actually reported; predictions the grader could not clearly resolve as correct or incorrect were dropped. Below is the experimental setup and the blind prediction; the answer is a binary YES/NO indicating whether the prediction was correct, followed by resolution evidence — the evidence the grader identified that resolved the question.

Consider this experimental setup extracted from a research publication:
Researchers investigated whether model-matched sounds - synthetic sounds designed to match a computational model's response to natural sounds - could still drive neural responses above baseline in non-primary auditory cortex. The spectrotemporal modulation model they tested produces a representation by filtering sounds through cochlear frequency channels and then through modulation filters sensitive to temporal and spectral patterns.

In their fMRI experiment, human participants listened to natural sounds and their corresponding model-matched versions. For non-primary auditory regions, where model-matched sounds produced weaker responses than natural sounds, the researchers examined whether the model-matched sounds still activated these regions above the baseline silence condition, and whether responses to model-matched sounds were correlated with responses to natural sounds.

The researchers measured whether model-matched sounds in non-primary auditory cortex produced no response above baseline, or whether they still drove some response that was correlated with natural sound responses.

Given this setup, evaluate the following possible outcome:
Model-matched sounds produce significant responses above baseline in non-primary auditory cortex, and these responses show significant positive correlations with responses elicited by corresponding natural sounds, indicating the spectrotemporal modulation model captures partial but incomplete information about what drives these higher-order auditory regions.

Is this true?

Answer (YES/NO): YES